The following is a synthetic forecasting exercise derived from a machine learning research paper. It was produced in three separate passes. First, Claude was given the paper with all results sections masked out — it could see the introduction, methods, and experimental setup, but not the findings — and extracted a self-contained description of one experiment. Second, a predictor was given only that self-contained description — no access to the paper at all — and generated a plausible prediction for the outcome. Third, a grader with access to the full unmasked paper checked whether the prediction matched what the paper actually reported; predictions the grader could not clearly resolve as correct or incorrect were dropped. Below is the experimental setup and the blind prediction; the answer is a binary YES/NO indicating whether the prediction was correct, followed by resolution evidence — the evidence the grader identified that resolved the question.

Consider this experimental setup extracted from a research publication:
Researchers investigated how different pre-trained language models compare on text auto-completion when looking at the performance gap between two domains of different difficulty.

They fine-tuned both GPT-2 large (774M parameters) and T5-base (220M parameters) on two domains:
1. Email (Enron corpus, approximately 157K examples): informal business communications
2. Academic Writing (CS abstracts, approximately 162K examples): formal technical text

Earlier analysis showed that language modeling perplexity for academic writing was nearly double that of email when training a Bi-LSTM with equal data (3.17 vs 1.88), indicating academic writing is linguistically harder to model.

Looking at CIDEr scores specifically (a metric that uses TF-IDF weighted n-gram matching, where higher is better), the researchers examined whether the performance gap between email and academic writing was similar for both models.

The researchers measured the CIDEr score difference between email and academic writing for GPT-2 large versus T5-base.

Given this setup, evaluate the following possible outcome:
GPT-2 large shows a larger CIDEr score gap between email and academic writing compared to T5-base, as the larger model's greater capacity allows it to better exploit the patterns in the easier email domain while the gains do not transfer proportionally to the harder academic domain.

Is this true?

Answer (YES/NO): NO